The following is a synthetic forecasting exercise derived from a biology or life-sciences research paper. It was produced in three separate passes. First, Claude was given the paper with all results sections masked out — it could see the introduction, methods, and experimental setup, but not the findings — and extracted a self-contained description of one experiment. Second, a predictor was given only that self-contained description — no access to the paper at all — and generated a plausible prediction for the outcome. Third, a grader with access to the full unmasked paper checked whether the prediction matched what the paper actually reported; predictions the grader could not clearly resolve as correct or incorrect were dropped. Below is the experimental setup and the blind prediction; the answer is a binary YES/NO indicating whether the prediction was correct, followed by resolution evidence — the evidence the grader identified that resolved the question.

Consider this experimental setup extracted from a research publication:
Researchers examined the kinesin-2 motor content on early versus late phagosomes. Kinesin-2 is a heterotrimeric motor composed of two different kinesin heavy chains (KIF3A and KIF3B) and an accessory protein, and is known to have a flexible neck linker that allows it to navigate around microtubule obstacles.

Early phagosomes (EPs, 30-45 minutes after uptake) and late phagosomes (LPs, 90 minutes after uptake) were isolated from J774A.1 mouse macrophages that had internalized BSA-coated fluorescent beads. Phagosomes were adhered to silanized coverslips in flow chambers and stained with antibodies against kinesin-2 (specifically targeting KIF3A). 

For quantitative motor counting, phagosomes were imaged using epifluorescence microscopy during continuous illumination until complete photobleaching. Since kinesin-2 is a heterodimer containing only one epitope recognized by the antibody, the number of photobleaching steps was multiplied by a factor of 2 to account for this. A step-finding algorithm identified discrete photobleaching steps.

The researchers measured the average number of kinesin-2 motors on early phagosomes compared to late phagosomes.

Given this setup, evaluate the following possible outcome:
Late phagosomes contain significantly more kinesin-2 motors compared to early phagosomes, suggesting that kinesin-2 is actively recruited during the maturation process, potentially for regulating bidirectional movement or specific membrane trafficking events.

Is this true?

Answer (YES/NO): YES